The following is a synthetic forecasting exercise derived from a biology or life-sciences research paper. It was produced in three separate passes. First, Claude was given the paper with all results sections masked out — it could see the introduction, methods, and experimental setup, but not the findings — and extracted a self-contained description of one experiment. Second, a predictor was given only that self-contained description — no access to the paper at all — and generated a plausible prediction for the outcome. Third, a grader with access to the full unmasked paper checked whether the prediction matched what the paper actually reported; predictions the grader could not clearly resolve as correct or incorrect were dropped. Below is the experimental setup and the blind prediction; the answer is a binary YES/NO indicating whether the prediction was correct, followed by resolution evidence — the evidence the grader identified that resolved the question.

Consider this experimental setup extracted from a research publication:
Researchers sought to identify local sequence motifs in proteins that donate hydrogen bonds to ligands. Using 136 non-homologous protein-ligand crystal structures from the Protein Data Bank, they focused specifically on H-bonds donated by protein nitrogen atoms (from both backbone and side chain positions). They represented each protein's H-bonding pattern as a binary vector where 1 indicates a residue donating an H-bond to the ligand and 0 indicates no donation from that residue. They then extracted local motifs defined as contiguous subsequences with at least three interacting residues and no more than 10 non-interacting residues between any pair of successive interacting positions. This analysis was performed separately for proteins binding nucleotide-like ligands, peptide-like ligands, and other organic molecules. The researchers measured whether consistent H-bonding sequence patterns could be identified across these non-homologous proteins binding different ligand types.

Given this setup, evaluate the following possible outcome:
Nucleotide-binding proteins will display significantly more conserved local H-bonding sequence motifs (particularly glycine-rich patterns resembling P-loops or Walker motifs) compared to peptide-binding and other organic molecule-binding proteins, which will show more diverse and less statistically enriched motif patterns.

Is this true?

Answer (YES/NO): YES